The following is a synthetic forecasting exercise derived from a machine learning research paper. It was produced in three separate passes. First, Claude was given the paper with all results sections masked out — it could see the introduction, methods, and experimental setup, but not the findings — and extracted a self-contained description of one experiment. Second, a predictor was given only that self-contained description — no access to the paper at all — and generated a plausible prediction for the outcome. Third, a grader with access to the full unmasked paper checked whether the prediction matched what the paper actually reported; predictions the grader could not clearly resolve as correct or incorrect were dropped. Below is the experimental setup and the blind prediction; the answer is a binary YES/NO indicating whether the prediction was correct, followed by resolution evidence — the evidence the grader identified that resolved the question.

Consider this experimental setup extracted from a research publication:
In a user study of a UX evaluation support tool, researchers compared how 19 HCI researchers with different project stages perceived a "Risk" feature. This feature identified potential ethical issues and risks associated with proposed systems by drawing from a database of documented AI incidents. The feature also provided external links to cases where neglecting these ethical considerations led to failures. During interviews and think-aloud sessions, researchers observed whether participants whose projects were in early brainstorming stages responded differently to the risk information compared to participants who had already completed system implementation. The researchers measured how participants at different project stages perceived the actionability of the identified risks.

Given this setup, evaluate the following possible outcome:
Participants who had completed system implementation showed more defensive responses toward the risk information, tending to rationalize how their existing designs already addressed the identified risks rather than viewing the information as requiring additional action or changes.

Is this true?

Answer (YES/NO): NO